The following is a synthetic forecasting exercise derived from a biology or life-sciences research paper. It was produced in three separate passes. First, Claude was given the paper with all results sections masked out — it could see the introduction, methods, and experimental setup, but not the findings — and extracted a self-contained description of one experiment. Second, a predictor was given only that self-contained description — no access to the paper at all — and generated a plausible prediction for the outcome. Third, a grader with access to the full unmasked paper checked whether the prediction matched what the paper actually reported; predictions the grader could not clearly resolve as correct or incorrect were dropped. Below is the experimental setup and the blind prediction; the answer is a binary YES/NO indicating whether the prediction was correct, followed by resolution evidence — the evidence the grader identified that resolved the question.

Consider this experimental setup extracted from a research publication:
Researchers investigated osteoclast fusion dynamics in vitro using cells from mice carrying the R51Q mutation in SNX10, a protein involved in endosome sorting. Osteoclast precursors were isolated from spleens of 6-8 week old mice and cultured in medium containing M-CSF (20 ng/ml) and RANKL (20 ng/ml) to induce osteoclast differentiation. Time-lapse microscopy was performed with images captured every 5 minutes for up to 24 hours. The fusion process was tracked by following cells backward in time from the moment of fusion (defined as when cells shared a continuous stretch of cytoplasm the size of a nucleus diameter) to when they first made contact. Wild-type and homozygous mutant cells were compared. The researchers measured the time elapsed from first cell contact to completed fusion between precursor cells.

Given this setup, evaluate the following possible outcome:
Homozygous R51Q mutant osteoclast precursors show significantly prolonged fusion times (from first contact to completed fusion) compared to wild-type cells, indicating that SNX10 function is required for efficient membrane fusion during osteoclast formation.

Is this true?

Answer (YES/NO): NO